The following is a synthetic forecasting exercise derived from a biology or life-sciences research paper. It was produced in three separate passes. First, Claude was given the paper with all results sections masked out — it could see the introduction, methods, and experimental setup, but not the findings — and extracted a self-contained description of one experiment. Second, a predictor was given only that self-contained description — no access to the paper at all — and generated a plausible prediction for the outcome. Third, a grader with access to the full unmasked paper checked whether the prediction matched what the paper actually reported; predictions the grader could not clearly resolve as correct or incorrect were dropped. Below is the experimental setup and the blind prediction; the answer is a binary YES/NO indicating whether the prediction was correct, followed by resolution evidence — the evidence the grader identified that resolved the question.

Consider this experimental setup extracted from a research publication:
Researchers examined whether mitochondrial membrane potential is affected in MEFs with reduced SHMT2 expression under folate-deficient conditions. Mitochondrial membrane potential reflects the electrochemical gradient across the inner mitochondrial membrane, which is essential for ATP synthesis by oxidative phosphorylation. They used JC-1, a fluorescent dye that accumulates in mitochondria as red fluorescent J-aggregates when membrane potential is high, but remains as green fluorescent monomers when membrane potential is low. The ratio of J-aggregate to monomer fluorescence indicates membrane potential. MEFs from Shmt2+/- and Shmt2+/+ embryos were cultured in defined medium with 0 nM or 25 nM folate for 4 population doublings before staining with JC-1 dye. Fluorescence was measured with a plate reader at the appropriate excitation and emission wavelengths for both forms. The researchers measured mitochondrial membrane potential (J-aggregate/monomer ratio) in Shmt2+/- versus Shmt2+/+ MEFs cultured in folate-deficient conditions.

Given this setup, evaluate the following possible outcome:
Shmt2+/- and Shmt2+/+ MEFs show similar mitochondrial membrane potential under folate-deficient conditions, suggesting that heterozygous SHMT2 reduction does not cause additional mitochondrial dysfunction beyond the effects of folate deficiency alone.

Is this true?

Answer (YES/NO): NO